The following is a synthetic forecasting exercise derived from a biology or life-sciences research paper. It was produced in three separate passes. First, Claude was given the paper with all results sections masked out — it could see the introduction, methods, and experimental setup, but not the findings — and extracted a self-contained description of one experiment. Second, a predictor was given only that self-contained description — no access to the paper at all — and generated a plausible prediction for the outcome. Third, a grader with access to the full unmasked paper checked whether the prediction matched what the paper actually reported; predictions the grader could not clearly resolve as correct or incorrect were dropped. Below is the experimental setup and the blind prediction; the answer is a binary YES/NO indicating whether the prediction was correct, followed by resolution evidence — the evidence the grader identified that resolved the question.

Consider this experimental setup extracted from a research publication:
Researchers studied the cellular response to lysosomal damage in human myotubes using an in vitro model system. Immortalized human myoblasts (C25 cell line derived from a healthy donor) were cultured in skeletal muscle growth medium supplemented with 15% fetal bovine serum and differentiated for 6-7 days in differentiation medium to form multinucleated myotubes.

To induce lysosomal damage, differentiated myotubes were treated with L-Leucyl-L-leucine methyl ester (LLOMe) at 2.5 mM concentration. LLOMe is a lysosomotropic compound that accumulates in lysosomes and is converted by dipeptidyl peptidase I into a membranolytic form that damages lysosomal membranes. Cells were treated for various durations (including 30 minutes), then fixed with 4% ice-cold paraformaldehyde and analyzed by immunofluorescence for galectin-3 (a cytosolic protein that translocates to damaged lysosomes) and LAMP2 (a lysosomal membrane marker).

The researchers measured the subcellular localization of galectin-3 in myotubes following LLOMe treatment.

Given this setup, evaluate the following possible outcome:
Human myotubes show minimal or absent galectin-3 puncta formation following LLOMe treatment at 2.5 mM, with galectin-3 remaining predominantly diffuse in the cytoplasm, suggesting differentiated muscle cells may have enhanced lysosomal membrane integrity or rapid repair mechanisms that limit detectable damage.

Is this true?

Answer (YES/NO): NO